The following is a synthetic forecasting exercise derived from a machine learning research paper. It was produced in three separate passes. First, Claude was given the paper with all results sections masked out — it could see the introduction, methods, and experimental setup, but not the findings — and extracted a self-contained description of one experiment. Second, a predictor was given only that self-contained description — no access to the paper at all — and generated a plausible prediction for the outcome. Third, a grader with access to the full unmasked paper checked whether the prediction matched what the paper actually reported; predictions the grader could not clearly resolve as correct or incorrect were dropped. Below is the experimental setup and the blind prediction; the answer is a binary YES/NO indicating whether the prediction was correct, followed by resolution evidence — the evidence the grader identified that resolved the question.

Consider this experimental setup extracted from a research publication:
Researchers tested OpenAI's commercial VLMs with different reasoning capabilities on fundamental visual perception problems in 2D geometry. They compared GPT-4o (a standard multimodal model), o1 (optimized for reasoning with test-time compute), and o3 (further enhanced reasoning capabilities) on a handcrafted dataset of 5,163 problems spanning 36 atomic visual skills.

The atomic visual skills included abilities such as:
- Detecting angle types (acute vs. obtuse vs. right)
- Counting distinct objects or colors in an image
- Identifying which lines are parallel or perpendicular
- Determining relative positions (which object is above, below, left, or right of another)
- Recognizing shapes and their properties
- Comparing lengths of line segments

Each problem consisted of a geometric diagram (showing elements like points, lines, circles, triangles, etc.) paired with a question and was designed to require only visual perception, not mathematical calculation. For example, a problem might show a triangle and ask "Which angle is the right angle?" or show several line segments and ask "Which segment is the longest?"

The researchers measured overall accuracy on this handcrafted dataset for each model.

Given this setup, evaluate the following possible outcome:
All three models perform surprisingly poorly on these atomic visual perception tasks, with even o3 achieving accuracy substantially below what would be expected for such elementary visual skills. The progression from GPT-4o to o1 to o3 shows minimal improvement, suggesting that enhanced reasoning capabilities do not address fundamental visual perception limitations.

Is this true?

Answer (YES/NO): NO